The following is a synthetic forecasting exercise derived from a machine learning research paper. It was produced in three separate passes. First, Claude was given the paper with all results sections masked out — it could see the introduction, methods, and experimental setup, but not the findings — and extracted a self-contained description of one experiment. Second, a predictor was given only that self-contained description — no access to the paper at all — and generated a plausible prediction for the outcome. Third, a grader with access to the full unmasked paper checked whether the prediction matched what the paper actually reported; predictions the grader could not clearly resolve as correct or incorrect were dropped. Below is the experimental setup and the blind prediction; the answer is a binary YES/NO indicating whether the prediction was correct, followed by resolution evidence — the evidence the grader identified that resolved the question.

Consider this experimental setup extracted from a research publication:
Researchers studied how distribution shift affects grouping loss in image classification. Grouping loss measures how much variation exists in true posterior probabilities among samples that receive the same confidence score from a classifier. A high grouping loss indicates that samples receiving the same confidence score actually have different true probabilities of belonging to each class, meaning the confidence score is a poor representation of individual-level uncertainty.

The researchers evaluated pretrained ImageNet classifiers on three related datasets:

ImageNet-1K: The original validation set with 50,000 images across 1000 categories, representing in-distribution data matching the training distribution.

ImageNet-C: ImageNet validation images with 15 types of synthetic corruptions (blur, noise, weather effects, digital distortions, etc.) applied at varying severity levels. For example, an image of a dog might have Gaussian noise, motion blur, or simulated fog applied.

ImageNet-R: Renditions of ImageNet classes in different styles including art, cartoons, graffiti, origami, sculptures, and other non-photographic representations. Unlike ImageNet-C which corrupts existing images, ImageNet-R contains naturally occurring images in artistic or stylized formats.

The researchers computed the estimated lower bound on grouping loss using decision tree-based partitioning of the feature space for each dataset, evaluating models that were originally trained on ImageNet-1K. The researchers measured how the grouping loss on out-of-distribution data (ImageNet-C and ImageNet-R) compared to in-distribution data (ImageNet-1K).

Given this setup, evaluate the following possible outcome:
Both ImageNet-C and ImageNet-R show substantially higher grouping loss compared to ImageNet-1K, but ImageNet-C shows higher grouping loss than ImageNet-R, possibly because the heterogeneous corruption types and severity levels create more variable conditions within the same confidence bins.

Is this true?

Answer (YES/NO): NO